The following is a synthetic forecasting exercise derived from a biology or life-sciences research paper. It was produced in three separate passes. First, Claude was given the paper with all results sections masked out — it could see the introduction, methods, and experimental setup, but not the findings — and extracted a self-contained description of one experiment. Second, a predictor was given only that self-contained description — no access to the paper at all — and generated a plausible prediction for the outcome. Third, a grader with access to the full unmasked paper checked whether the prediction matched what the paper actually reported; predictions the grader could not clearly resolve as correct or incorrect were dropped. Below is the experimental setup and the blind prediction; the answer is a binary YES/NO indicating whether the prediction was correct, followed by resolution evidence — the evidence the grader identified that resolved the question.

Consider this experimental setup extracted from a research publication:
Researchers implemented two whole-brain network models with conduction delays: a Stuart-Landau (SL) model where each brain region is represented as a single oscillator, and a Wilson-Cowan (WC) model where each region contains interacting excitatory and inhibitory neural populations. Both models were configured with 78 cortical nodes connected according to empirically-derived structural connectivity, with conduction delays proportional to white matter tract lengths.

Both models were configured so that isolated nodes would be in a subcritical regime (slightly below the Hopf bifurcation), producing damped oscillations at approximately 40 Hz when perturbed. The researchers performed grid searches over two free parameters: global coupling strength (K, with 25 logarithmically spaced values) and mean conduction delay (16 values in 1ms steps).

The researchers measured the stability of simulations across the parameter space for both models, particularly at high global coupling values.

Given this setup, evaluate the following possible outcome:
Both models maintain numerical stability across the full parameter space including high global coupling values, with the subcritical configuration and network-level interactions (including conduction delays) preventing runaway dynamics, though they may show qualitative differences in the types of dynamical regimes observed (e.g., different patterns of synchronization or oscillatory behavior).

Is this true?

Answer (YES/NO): NO